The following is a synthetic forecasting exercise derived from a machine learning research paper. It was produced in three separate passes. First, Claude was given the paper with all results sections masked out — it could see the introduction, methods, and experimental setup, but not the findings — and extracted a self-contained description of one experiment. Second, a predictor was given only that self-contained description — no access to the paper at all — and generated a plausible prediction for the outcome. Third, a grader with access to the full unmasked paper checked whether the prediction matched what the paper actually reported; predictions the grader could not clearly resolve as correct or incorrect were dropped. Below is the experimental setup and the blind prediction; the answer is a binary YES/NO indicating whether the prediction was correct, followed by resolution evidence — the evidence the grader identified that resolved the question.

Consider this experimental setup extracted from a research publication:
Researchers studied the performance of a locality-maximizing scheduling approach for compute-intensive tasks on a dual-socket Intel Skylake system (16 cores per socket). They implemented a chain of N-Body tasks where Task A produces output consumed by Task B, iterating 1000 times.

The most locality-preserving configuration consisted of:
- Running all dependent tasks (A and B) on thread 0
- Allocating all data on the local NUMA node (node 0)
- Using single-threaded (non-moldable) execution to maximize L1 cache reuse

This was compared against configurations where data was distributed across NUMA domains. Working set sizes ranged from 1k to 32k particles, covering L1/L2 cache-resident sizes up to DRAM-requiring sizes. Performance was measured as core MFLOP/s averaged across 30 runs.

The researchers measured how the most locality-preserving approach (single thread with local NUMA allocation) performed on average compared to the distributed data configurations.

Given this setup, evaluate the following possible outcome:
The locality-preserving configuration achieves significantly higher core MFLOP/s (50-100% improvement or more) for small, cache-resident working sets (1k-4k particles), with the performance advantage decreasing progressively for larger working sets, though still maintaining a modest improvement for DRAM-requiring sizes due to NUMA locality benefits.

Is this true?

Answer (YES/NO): NO